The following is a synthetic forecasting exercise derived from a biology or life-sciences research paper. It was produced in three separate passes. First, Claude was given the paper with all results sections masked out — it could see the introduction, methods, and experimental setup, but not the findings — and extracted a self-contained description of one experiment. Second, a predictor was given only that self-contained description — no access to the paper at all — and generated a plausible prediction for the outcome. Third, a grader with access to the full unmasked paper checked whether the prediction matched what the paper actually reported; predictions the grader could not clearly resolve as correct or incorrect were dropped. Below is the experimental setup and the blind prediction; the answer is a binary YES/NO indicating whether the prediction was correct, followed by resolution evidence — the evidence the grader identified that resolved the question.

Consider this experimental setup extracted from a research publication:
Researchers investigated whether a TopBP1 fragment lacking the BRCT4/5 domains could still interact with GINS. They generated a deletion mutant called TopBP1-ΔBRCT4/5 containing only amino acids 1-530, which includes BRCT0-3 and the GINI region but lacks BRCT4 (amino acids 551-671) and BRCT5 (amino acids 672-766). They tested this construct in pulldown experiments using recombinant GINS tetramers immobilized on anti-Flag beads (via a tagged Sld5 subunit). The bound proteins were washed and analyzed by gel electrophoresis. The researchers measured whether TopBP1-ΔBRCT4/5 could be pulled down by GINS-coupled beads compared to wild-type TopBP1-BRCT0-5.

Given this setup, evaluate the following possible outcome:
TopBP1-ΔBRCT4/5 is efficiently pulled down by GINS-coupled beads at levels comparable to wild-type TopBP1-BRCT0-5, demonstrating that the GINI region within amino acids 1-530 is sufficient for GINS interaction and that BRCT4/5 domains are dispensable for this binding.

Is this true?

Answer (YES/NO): NO